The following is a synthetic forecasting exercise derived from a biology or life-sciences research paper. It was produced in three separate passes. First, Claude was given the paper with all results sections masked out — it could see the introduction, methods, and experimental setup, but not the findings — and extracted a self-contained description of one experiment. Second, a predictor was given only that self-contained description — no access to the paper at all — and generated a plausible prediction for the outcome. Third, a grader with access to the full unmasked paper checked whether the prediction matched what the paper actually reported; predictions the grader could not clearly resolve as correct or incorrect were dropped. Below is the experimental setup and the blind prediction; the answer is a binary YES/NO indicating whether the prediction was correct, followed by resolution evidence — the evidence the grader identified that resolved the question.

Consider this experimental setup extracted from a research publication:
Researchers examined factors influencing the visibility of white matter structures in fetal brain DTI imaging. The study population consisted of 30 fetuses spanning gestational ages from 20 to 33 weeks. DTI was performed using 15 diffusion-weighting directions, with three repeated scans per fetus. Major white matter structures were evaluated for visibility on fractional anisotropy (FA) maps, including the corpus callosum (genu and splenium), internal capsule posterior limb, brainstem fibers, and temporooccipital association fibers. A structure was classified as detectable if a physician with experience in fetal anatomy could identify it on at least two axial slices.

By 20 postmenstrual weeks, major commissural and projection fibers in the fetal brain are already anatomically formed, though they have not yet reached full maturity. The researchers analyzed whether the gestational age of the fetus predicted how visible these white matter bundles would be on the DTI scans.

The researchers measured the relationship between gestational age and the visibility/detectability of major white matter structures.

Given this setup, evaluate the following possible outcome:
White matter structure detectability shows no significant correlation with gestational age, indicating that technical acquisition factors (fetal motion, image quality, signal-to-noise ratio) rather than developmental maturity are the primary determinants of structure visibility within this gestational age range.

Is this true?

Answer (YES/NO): YES